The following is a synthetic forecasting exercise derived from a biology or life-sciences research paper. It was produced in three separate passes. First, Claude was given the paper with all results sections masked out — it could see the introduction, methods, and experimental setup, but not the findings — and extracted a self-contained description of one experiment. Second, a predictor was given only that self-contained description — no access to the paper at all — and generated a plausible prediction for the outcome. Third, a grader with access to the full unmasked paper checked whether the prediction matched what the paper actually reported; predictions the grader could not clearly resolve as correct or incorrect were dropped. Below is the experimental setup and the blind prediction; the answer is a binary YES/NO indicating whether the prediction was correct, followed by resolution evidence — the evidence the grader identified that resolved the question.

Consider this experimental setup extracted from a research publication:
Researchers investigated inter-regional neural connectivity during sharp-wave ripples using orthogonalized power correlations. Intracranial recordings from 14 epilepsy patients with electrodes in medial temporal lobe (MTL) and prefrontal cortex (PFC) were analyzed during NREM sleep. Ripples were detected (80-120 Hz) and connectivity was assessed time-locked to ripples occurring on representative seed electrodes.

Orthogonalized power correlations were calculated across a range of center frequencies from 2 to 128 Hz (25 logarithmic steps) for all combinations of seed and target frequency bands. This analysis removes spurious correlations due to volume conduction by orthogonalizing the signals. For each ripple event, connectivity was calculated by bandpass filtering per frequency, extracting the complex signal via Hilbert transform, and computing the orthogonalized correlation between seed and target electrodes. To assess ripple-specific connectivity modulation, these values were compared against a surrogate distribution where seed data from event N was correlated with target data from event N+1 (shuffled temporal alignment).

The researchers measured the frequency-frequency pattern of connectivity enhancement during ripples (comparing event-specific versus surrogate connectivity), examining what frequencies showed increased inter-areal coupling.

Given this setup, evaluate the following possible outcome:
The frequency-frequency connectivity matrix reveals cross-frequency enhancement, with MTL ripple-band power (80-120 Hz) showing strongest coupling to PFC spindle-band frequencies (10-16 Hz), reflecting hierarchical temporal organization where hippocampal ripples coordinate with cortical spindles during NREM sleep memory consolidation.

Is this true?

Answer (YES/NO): NO